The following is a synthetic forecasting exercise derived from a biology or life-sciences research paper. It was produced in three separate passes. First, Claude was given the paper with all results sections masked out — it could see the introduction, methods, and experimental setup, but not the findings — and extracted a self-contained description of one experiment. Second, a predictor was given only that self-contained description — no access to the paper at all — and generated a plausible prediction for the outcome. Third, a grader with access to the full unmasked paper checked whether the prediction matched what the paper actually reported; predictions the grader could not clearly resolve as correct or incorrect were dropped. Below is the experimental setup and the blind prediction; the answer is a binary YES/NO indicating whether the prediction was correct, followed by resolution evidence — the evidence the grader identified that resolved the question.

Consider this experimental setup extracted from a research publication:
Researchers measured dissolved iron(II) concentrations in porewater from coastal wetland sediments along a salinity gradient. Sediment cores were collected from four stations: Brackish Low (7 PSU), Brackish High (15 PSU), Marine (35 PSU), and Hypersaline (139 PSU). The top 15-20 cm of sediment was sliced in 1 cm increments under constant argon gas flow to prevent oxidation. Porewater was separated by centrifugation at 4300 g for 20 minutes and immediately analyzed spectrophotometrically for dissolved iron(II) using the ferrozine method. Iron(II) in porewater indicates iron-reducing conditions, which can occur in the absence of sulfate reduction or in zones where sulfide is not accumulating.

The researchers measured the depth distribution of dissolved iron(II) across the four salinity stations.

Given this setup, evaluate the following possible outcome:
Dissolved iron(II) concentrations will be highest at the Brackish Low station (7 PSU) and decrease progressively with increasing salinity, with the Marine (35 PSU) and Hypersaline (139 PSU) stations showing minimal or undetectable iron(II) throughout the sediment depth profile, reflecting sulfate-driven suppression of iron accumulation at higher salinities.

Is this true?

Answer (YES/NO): NO